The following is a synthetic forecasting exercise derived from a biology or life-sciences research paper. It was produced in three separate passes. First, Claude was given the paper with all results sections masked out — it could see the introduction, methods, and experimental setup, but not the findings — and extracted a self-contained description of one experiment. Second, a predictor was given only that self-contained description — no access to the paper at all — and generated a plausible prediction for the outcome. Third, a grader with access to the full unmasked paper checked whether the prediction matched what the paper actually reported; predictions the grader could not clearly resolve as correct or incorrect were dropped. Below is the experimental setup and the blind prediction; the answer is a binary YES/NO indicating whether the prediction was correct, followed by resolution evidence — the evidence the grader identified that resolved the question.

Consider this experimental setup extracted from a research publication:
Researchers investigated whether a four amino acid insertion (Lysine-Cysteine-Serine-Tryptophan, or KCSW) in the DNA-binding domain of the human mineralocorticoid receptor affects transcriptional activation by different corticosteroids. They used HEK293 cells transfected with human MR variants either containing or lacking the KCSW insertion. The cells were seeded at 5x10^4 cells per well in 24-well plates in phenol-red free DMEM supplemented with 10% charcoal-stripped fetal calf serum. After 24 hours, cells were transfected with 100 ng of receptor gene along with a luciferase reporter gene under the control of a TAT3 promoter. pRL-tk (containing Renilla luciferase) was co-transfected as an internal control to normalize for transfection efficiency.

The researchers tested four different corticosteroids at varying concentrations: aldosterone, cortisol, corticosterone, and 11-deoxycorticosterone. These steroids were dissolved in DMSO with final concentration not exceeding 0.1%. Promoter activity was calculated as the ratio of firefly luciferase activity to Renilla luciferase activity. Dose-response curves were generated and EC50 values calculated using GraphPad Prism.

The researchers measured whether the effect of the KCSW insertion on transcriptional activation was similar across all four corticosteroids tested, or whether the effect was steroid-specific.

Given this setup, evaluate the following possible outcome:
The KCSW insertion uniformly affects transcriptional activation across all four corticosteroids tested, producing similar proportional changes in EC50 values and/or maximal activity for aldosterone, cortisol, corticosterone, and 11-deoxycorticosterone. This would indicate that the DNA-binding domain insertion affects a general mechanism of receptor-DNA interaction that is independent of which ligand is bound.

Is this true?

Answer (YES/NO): NO